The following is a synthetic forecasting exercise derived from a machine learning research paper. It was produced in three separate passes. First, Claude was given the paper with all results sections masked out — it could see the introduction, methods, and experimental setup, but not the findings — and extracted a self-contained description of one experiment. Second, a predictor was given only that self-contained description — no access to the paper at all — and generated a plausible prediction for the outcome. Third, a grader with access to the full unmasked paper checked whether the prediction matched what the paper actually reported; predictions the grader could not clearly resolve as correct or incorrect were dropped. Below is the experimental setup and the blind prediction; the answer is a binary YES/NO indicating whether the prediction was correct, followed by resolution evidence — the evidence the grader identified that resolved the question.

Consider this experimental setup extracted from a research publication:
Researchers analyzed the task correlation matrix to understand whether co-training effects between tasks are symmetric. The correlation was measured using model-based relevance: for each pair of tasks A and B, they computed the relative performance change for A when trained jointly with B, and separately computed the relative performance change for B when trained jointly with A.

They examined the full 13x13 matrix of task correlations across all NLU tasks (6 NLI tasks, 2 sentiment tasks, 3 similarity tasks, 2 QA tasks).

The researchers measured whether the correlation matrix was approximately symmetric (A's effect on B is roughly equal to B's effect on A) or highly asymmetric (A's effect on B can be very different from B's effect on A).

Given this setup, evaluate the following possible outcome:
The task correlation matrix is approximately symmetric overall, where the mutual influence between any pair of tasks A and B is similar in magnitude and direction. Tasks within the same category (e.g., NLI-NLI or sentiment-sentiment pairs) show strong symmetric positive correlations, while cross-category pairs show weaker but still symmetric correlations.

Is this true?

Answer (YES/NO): NO